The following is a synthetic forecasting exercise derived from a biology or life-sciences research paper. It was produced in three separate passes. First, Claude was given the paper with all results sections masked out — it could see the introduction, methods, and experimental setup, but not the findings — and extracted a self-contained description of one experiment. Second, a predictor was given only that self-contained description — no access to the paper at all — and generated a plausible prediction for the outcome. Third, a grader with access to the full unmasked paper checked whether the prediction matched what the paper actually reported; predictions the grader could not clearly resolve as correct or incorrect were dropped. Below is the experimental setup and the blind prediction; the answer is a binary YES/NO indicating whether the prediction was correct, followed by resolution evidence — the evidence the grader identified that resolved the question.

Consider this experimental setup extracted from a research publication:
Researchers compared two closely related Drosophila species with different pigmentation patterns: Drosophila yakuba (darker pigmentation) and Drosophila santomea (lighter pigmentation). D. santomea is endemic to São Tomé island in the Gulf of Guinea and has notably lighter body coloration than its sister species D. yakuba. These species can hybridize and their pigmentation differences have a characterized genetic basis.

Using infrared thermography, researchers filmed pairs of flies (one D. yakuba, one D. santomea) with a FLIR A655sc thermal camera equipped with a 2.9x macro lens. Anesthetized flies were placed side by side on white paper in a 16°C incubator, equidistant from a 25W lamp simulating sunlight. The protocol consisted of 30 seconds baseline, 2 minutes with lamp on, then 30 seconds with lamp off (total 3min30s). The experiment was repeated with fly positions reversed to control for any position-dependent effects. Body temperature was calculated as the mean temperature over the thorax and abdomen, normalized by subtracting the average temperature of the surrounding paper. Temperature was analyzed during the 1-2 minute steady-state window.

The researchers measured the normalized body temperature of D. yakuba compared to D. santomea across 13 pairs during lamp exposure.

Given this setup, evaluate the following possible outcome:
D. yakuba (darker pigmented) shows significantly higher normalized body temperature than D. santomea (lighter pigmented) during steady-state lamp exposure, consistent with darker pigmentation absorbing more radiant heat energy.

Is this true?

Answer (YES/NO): YES